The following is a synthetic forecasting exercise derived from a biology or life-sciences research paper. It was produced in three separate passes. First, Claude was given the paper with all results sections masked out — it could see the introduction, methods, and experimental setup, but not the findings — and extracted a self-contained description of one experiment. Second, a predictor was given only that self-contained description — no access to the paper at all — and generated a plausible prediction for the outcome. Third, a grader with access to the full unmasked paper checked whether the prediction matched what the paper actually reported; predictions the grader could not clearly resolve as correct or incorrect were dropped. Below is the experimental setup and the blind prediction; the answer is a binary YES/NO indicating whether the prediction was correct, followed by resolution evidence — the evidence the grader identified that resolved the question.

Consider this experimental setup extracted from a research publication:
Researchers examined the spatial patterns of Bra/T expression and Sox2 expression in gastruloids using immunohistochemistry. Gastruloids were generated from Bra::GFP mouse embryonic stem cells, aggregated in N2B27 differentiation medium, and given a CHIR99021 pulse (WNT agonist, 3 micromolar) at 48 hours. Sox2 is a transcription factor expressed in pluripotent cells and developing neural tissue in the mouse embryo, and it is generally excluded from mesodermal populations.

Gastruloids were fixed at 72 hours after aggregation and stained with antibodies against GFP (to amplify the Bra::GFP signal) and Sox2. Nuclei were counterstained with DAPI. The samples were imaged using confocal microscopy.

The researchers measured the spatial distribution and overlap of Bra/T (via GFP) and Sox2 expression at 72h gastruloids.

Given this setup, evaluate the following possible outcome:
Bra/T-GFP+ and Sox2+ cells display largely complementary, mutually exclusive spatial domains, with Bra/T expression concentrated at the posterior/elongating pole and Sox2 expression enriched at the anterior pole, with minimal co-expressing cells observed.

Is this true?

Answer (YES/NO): YES